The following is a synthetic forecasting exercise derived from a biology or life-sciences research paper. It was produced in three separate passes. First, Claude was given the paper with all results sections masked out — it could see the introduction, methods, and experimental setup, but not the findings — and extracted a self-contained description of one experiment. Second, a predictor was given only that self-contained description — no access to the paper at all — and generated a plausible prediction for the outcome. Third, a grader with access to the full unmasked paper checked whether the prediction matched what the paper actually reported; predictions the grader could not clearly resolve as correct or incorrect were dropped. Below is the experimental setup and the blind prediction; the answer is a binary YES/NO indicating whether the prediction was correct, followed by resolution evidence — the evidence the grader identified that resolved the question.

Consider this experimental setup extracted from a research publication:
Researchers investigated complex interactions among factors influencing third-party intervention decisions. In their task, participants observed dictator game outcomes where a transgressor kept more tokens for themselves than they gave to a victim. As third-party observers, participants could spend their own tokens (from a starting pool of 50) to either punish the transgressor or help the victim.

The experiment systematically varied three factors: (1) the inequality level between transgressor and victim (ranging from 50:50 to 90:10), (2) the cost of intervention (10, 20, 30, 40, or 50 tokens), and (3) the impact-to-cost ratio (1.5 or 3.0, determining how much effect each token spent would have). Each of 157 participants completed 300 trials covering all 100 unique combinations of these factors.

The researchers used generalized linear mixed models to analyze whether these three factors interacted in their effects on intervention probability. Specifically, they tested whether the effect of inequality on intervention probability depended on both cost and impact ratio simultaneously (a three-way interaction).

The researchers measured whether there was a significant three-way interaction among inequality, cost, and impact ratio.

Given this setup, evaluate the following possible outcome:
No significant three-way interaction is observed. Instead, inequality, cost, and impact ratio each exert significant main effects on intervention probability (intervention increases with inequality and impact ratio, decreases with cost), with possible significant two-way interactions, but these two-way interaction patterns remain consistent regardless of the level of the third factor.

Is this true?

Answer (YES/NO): NO